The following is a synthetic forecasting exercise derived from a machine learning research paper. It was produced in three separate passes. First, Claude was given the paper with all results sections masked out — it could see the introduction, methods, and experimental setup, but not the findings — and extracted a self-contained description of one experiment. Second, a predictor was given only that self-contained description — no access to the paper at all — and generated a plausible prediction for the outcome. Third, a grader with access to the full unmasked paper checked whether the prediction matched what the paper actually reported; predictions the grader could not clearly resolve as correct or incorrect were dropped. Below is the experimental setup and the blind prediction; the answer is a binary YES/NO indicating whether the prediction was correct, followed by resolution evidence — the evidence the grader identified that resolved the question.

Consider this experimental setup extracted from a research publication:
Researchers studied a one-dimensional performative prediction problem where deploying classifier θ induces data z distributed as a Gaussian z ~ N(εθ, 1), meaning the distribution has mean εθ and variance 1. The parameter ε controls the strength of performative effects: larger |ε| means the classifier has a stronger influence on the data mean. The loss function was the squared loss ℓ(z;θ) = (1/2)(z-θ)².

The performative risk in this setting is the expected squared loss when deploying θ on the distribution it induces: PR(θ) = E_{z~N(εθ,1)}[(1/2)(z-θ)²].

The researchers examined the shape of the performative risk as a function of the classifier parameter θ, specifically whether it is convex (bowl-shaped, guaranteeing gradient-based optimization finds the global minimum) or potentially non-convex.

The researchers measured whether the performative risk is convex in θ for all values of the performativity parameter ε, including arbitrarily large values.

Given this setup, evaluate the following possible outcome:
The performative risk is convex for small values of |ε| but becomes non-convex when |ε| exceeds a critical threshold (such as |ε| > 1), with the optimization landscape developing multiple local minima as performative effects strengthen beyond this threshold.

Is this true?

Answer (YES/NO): NO